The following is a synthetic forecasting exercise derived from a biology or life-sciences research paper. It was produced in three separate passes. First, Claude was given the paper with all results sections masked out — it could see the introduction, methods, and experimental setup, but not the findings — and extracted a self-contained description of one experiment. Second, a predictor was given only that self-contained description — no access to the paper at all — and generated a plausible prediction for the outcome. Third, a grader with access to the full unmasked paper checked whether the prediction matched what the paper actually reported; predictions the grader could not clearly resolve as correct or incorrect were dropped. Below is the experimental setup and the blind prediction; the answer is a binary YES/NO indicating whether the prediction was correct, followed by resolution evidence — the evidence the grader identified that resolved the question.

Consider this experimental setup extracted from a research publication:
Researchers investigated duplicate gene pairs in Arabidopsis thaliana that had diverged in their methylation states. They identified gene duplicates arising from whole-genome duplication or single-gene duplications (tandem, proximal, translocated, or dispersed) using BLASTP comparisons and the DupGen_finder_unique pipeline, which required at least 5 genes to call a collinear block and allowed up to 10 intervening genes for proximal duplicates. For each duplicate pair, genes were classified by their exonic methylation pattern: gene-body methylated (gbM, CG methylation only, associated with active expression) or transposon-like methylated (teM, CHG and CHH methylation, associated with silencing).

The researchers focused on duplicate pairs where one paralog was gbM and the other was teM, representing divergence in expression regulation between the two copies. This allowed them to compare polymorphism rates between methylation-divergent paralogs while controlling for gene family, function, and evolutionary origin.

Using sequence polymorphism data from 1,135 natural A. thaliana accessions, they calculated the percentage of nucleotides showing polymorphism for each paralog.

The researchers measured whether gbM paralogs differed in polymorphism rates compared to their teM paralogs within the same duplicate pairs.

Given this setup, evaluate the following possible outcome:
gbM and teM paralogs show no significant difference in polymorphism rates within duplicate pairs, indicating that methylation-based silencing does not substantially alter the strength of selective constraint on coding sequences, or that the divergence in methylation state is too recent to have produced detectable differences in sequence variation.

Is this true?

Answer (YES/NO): NO